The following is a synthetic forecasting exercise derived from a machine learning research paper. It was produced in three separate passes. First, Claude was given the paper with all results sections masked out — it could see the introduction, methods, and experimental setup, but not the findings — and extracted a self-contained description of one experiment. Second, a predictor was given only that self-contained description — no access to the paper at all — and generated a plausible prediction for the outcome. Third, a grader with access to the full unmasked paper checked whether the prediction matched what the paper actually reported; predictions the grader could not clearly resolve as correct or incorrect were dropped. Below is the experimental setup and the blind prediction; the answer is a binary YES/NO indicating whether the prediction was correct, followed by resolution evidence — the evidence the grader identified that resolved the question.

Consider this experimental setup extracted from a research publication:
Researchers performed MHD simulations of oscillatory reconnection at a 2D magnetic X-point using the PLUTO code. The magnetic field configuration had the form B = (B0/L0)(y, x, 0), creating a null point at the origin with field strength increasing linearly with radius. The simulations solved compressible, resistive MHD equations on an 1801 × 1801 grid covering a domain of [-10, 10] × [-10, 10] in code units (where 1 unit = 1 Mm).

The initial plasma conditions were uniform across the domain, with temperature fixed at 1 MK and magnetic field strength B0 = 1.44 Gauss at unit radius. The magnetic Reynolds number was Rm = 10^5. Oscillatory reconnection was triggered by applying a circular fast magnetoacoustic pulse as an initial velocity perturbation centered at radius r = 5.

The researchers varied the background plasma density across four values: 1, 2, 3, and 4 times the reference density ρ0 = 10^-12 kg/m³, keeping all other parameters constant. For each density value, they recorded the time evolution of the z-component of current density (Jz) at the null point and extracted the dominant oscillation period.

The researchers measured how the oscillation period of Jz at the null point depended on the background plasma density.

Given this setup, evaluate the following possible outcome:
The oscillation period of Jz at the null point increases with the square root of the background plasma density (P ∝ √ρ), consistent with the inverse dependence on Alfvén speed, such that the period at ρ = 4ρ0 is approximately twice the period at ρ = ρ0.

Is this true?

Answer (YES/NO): YES